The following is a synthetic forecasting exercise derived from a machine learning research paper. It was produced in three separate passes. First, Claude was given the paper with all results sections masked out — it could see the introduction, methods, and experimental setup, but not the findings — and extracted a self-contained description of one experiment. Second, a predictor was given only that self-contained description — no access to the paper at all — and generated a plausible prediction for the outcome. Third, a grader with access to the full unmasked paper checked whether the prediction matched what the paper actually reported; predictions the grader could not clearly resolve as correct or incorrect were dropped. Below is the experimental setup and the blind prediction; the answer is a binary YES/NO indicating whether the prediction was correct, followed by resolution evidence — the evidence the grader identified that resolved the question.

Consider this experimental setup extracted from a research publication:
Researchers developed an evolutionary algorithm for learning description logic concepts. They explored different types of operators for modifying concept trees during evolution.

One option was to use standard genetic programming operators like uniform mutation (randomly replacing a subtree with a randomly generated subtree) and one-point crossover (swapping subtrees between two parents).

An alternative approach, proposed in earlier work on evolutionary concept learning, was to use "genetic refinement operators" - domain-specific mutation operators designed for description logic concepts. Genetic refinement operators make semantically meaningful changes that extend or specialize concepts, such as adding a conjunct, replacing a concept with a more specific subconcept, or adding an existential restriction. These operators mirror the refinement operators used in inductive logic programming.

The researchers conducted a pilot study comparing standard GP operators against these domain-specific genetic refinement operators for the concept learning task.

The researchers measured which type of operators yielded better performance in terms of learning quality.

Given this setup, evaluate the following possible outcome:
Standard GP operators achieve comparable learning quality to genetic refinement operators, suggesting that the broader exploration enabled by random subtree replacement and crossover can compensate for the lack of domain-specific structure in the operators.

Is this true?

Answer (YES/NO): NO